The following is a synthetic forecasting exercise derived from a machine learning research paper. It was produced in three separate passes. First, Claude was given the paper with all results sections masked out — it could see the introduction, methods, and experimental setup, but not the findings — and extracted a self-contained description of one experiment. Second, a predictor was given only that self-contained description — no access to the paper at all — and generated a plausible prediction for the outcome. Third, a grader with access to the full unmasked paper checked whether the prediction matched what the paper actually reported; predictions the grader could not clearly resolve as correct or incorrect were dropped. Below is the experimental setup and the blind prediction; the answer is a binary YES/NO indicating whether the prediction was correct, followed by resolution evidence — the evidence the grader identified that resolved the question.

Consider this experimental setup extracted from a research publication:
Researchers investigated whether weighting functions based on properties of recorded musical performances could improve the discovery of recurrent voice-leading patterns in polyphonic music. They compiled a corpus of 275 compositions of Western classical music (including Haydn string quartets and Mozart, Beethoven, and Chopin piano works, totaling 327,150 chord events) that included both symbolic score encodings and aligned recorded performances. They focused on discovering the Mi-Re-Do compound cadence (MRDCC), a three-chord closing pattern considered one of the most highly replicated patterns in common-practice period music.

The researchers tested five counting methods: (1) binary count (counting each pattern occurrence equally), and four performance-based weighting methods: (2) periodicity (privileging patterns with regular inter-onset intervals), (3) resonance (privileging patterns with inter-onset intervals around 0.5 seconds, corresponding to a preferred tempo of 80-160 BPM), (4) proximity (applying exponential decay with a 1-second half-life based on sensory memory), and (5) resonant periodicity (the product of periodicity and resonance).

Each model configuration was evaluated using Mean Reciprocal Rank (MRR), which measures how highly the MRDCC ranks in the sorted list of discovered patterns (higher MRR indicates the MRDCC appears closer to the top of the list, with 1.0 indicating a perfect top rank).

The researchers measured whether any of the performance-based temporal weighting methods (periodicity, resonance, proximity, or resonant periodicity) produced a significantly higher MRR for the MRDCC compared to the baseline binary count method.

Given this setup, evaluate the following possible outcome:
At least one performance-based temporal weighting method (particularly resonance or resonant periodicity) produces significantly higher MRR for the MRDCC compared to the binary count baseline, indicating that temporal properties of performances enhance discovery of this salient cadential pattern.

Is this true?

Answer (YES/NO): NO